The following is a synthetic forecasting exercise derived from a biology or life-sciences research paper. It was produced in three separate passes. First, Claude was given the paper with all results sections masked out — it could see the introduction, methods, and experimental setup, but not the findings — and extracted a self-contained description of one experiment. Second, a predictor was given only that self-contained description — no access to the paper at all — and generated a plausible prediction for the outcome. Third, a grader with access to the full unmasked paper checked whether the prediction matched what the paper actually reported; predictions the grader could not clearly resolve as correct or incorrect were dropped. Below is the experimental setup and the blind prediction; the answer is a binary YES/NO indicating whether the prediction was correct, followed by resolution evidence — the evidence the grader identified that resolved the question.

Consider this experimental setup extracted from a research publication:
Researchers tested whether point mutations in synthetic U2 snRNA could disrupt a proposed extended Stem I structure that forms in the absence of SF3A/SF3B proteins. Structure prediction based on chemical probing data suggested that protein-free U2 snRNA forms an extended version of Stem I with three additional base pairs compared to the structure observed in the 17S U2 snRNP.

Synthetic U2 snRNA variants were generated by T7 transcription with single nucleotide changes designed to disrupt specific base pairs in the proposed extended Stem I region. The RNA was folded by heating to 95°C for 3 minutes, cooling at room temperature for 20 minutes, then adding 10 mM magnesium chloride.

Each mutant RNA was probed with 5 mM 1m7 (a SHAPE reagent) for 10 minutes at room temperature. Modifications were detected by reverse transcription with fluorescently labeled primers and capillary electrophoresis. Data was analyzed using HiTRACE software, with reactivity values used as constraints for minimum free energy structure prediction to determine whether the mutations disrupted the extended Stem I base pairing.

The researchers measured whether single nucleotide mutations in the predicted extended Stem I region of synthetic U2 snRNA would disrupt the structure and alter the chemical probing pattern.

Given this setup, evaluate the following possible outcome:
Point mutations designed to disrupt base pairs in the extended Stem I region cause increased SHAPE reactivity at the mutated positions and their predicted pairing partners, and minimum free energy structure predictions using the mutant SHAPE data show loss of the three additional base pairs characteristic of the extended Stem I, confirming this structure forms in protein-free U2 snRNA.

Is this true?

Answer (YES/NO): NO